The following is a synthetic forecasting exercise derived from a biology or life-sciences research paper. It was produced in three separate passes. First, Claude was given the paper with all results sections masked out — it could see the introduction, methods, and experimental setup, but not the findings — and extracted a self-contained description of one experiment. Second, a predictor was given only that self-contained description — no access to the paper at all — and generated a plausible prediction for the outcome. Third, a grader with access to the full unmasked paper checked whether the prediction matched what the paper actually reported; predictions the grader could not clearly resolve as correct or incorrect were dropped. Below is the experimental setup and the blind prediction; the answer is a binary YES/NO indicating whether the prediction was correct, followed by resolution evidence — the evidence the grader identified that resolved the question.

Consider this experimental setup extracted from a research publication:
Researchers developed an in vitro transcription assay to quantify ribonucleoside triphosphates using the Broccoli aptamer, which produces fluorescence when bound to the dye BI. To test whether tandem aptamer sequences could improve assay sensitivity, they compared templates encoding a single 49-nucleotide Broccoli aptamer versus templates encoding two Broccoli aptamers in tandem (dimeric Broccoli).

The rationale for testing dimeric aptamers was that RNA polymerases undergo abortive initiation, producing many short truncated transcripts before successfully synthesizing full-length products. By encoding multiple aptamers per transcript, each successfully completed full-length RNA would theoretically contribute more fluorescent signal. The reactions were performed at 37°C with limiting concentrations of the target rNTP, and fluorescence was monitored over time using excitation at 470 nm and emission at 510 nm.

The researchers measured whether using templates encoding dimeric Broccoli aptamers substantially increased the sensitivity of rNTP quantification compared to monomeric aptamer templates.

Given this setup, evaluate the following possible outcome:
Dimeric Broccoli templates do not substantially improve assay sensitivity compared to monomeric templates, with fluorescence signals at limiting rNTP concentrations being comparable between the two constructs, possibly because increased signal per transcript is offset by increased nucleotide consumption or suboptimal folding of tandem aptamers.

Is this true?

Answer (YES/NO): NO